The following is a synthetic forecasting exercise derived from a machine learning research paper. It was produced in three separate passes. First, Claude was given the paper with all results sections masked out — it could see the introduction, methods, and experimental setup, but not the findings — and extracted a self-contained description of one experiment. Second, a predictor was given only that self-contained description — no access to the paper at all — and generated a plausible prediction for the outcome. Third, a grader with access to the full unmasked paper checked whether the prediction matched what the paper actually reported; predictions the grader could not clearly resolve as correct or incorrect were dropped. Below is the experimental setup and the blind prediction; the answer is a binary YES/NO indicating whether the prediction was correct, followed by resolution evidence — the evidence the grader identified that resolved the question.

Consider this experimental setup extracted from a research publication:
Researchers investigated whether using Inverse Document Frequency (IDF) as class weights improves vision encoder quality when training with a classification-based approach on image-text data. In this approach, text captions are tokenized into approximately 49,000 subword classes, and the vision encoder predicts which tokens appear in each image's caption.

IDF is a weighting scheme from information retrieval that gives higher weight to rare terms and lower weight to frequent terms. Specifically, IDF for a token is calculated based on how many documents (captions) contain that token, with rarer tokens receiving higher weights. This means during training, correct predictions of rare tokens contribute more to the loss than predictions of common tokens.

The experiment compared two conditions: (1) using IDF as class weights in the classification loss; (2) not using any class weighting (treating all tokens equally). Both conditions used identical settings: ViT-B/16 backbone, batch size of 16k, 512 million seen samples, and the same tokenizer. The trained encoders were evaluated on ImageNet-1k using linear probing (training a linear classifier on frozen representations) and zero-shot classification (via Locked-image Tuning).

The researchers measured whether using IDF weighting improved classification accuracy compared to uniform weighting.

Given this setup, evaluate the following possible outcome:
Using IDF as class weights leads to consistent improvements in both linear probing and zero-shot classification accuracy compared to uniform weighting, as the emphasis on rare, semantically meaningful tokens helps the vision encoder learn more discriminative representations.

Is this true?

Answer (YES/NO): YES